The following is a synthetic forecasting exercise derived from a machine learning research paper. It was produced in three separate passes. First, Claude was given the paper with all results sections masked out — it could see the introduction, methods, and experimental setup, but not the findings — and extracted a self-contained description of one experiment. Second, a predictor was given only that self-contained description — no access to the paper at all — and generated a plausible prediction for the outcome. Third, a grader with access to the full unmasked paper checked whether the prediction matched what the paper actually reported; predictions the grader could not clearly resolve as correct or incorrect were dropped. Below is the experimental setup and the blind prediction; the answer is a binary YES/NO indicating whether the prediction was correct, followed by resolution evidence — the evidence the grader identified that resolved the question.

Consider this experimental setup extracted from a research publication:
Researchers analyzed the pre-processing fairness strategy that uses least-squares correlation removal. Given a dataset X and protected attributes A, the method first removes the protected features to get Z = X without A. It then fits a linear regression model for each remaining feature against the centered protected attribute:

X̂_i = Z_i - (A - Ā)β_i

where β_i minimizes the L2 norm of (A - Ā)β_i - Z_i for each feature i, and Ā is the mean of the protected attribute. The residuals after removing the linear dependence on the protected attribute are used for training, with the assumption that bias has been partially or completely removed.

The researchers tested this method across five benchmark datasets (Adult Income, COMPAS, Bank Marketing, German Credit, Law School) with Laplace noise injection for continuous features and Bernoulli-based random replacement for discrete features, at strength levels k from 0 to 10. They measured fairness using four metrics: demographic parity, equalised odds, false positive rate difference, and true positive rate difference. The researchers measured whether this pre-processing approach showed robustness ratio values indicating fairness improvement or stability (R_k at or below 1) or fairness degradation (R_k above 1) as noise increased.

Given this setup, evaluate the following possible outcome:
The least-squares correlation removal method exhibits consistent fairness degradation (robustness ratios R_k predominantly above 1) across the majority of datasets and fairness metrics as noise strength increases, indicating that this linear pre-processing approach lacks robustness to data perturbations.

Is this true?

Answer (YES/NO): NO